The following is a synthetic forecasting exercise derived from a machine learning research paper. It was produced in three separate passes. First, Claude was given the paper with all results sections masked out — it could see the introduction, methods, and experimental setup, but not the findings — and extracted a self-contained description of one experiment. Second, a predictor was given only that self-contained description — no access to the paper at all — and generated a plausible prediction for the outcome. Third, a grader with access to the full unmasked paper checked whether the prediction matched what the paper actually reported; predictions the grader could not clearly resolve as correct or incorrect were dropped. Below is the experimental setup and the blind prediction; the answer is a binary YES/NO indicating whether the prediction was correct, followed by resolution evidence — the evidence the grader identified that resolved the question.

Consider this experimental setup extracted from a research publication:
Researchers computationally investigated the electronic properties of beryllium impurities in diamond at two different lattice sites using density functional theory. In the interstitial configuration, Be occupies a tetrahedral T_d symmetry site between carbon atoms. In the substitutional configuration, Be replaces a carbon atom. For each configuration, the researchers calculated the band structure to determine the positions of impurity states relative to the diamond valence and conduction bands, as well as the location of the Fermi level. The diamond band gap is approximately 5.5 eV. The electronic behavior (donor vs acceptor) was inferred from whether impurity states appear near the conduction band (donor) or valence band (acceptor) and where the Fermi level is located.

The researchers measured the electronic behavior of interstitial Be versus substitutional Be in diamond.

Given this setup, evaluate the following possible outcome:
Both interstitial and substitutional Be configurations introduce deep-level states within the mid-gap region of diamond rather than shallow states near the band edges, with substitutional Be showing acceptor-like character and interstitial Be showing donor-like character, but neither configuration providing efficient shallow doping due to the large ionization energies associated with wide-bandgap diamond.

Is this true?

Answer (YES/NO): NO